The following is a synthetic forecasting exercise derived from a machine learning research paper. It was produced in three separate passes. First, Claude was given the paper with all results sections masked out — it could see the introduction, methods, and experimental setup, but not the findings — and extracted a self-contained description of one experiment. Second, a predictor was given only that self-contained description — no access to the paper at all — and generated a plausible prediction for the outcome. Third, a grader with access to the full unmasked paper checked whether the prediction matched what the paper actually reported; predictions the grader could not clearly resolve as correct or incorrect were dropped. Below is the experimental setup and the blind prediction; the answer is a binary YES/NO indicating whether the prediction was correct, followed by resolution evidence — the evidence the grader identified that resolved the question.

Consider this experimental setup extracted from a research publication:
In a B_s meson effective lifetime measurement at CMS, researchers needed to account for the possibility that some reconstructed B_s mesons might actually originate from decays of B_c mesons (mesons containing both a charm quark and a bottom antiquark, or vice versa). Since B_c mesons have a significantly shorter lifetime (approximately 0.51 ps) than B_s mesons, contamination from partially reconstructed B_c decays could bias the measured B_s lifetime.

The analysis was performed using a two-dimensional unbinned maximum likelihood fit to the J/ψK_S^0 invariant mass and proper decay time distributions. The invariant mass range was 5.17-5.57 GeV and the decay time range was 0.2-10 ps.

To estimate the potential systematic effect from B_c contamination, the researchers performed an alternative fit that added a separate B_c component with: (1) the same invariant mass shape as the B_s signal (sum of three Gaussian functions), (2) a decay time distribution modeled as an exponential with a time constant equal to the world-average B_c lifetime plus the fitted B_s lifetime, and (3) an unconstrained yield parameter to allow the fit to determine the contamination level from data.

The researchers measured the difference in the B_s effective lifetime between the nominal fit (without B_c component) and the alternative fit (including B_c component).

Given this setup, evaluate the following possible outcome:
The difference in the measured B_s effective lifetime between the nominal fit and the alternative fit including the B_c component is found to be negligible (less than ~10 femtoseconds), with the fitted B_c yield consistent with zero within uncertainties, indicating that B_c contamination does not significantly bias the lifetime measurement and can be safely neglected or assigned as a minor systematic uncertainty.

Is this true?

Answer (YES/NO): YES